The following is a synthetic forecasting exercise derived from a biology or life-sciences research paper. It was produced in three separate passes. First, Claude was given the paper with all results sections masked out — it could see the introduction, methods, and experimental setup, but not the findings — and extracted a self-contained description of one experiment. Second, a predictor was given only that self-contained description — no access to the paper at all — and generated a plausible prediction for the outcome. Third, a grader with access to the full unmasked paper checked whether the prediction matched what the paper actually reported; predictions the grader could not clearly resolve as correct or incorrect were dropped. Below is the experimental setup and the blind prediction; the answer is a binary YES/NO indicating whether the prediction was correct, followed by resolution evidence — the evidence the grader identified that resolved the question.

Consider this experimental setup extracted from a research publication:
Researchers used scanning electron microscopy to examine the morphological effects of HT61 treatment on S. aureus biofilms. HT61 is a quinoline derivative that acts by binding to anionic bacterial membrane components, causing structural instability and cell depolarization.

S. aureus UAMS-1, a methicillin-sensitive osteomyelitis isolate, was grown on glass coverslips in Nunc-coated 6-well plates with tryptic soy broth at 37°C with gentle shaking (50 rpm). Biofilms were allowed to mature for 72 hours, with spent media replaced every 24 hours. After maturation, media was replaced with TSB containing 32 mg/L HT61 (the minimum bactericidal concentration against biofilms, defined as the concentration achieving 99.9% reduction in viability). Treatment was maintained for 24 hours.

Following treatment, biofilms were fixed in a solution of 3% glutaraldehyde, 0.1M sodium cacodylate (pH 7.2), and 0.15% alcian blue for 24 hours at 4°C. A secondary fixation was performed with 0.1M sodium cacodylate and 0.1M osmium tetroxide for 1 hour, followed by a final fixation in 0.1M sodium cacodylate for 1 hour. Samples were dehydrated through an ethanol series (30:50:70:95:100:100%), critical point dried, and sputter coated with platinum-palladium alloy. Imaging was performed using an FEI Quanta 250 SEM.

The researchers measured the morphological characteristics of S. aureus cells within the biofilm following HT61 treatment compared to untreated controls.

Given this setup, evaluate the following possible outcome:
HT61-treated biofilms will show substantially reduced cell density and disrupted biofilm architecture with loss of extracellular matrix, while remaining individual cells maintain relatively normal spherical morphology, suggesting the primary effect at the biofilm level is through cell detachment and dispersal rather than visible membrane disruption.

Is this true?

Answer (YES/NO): NO